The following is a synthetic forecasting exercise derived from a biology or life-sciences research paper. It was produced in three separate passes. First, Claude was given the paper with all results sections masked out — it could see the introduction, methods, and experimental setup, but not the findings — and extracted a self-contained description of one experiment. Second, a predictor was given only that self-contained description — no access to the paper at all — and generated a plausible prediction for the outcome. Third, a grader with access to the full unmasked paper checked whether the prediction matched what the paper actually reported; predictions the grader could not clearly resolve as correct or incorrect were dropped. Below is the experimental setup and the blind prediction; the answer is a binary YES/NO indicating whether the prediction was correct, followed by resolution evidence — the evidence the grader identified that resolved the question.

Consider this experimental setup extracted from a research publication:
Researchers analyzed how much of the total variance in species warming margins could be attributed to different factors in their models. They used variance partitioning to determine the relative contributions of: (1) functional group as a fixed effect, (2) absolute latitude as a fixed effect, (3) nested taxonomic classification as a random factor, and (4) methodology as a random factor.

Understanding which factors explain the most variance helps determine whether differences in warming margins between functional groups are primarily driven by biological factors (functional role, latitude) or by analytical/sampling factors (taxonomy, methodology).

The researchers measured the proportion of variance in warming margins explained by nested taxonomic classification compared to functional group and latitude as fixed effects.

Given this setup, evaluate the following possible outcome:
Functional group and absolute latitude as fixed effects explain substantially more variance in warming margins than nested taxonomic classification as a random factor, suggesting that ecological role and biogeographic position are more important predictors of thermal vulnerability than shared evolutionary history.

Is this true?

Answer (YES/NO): NO